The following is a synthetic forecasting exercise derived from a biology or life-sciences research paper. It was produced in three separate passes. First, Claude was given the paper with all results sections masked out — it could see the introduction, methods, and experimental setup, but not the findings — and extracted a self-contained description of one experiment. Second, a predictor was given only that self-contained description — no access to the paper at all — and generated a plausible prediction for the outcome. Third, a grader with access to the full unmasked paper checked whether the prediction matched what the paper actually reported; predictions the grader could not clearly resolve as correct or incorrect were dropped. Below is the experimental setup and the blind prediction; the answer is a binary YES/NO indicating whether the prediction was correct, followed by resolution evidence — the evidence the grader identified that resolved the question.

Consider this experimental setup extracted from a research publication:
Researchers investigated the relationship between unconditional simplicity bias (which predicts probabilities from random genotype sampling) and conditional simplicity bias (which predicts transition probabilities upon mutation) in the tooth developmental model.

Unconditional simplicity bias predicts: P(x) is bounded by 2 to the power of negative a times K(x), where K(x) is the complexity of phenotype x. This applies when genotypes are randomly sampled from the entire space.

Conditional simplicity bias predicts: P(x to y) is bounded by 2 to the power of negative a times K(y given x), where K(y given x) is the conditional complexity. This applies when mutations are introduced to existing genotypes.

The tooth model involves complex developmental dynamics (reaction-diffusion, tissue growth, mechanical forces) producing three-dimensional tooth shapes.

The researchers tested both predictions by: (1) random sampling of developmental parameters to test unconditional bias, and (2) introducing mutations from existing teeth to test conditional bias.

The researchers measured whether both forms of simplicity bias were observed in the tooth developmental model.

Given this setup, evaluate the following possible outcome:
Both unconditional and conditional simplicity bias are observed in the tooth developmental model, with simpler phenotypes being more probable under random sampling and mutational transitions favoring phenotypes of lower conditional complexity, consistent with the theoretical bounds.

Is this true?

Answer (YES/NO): YES